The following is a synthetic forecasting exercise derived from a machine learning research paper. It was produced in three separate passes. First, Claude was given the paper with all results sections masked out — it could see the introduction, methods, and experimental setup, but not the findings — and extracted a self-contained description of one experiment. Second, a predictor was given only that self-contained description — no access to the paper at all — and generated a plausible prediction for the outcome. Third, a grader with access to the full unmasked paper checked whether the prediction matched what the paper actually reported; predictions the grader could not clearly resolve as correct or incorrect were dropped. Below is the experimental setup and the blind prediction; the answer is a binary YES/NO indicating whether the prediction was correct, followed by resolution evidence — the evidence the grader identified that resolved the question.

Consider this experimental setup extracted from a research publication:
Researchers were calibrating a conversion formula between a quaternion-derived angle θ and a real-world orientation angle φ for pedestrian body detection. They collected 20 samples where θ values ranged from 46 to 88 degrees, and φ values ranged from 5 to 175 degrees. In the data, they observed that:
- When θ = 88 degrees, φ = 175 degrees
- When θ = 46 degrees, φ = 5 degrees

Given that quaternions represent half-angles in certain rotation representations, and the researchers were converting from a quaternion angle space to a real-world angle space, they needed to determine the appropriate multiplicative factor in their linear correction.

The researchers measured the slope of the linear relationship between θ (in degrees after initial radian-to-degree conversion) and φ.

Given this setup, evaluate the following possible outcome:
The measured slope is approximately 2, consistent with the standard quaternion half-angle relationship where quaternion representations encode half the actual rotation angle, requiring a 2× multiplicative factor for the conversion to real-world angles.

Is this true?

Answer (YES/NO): NO